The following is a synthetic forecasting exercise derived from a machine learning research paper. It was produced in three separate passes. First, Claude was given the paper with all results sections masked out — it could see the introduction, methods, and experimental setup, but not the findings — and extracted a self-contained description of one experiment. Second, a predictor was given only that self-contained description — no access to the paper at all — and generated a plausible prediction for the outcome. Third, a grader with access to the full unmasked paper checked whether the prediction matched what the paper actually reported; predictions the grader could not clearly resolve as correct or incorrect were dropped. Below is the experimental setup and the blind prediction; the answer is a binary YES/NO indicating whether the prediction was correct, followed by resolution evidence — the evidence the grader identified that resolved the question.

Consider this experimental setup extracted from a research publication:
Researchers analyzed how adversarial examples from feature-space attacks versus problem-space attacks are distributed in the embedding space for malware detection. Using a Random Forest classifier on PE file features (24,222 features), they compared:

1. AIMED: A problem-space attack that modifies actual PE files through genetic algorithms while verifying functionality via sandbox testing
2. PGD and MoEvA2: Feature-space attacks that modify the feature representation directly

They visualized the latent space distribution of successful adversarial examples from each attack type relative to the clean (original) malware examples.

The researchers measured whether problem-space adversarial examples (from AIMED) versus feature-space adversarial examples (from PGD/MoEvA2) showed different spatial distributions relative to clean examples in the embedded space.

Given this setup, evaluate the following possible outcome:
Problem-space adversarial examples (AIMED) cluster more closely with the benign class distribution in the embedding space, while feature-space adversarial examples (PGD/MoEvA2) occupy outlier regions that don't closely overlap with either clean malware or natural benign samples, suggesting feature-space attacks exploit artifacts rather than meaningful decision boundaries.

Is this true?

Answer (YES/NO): YES